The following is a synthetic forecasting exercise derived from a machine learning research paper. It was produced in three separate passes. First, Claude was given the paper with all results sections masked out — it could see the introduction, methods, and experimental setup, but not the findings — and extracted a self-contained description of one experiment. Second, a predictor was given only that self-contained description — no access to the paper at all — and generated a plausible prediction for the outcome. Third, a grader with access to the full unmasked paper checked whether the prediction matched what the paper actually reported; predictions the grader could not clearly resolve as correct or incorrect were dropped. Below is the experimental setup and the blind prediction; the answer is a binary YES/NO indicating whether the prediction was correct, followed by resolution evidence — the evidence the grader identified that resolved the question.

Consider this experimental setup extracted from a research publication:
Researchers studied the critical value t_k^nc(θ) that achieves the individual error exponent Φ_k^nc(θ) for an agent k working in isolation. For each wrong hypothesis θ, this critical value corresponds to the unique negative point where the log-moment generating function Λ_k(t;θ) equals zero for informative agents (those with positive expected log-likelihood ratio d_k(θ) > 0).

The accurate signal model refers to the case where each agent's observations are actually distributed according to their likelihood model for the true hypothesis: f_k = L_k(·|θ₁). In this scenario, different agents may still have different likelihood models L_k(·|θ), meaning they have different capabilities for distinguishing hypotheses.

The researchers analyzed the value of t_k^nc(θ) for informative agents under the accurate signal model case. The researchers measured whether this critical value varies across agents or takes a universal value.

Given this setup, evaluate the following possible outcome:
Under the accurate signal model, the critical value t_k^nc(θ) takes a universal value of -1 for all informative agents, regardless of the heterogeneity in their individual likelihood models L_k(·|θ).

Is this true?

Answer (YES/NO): YES